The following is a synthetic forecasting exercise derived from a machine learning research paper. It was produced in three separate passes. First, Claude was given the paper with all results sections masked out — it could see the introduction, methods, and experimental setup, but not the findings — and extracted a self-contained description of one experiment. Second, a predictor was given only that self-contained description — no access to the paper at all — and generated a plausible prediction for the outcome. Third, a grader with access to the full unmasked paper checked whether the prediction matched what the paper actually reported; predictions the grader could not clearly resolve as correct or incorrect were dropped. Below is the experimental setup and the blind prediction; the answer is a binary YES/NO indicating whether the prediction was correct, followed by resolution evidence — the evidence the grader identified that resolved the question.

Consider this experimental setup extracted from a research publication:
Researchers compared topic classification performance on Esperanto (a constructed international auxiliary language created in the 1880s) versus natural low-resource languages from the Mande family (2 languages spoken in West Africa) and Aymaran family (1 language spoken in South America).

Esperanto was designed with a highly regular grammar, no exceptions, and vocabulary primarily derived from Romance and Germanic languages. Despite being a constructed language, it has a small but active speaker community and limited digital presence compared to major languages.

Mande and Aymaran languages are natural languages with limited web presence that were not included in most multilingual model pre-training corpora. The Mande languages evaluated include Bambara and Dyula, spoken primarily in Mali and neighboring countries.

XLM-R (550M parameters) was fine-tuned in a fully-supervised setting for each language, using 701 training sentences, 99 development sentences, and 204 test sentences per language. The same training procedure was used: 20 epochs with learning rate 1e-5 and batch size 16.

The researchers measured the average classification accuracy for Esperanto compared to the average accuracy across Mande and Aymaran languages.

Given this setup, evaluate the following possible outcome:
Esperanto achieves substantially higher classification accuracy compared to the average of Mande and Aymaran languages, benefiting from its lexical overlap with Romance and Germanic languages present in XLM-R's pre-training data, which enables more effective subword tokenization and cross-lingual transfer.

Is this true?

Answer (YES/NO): YES